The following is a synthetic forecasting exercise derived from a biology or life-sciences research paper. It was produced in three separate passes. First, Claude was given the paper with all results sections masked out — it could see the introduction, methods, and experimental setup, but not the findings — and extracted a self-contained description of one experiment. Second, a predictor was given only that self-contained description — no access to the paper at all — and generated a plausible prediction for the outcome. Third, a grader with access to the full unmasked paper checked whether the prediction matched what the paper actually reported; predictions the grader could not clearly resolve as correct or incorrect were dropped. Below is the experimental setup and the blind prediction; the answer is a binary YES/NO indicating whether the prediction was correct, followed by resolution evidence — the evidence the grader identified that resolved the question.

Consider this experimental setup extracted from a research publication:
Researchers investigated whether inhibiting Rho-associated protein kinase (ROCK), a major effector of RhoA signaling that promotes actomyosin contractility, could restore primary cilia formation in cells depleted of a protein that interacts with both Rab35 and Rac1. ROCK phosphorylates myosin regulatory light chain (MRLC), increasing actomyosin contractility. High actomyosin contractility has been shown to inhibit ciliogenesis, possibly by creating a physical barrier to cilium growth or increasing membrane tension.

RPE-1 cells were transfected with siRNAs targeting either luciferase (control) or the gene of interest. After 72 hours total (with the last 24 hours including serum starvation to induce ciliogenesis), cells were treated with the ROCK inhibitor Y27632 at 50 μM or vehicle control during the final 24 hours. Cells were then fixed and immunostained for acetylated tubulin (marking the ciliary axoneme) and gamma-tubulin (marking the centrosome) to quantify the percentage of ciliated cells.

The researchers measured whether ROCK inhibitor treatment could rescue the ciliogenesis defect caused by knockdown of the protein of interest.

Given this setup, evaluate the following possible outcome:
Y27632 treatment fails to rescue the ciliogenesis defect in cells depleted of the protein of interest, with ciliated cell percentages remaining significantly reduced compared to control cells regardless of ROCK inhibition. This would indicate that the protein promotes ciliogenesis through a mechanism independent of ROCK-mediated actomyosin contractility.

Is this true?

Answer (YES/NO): NO